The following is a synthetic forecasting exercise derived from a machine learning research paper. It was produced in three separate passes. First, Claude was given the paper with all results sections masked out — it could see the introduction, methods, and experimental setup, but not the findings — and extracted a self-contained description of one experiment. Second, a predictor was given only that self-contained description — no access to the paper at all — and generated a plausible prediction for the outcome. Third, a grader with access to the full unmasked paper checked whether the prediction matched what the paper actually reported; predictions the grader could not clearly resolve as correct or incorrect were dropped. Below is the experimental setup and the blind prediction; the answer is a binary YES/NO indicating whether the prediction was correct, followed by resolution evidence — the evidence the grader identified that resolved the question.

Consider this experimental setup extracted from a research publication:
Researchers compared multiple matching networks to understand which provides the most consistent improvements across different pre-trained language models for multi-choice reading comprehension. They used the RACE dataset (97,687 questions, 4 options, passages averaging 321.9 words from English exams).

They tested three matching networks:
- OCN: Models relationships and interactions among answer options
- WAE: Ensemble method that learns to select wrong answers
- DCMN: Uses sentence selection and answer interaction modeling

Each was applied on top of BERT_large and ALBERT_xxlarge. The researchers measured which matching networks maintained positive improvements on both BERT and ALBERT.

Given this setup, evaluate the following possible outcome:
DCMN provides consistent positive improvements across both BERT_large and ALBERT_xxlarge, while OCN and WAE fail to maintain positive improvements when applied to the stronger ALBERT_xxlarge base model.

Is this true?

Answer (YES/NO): NO